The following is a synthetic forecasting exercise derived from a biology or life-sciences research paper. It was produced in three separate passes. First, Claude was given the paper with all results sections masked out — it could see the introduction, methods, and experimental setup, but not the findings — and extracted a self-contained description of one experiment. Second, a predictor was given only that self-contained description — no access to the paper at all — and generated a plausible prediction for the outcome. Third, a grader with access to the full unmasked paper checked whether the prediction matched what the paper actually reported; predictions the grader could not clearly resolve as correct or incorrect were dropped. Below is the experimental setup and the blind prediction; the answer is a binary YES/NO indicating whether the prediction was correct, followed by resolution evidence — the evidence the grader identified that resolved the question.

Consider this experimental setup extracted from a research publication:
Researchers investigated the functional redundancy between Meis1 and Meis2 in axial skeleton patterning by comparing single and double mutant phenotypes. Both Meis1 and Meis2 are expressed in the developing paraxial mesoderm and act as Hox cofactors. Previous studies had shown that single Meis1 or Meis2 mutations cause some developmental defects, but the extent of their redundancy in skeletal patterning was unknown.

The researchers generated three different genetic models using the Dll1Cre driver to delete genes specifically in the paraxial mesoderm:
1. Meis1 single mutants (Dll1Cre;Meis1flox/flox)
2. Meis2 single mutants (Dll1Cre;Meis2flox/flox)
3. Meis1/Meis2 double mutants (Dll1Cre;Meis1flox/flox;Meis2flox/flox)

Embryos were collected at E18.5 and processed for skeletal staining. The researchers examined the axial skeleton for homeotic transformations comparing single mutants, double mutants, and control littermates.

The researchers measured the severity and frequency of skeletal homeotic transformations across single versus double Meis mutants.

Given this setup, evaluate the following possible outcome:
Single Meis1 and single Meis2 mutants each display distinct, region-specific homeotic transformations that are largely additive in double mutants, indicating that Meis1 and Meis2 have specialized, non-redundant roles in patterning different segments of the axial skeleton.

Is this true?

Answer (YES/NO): NO